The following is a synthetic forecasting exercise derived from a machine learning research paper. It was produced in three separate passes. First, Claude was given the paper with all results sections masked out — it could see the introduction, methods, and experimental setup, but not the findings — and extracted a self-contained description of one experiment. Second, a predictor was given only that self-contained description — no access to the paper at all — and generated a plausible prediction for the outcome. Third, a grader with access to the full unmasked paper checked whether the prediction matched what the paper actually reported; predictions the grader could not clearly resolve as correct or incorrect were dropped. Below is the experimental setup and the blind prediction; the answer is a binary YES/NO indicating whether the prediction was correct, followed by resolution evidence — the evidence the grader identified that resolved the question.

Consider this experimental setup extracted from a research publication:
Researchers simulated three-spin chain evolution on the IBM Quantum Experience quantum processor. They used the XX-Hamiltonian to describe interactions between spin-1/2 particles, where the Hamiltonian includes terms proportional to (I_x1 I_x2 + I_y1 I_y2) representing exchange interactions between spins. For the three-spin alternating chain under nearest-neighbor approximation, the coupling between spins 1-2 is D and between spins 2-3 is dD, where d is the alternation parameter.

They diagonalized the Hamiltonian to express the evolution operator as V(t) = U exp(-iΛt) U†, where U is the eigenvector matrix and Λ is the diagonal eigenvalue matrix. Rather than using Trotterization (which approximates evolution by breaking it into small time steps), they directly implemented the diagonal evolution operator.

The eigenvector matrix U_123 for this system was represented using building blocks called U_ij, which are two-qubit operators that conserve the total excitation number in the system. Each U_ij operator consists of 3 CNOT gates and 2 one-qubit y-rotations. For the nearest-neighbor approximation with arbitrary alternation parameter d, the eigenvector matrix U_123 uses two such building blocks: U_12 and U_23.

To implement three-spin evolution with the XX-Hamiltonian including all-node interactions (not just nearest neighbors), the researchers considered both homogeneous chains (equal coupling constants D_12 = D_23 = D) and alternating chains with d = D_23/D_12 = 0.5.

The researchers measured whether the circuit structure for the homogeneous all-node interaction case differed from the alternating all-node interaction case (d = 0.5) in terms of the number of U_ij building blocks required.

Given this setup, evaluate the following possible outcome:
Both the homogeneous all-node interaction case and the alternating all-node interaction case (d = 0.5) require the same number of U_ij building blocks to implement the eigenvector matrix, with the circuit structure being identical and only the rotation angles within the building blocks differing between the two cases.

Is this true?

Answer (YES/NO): NO